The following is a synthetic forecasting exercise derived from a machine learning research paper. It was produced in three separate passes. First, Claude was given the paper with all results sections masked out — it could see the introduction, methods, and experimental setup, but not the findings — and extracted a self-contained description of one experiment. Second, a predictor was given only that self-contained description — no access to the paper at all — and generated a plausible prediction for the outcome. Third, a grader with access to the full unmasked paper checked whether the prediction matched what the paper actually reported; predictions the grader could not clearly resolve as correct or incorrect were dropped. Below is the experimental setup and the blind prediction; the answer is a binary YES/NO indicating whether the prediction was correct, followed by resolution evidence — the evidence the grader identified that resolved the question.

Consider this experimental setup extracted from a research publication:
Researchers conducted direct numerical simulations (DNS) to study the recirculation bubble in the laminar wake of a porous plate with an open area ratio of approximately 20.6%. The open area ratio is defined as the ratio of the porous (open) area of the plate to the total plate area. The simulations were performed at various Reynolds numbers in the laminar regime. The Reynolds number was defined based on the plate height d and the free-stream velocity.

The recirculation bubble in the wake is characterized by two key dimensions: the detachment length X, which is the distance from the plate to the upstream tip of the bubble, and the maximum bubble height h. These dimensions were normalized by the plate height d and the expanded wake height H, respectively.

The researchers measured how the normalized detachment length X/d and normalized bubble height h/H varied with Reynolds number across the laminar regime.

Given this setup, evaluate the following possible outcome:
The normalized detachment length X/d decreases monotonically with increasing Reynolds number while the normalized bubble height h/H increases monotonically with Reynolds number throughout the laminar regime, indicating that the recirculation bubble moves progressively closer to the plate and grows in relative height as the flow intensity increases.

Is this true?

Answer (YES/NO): NO